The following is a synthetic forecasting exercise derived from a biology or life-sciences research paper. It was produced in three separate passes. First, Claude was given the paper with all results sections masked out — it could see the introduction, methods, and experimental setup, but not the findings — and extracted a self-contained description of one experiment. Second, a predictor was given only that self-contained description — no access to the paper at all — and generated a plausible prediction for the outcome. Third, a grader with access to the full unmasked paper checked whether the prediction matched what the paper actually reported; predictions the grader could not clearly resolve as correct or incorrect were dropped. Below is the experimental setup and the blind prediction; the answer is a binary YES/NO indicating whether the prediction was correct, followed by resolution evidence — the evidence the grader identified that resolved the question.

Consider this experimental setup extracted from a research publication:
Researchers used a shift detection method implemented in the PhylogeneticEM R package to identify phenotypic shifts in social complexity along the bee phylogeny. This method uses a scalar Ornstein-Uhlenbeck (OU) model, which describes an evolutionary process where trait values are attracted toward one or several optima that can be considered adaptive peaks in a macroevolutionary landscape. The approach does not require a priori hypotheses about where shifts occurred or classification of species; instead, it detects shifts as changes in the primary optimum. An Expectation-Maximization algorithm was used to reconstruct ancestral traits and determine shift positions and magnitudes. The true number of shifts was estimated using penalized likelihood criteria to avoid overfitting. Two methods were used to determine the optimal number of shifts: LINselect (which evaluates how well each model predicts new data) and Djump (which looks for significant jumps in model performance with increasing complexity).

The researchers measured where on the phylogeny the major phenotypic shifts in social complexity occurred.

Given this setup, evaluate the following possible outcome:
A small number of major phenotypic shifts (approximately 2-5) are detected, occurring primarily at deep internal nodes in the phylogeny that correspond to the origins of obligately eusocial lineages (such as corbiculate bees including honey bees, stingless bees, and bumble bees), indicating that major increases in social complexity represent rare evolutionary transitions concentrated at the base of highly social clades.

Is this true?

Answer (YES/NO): NO